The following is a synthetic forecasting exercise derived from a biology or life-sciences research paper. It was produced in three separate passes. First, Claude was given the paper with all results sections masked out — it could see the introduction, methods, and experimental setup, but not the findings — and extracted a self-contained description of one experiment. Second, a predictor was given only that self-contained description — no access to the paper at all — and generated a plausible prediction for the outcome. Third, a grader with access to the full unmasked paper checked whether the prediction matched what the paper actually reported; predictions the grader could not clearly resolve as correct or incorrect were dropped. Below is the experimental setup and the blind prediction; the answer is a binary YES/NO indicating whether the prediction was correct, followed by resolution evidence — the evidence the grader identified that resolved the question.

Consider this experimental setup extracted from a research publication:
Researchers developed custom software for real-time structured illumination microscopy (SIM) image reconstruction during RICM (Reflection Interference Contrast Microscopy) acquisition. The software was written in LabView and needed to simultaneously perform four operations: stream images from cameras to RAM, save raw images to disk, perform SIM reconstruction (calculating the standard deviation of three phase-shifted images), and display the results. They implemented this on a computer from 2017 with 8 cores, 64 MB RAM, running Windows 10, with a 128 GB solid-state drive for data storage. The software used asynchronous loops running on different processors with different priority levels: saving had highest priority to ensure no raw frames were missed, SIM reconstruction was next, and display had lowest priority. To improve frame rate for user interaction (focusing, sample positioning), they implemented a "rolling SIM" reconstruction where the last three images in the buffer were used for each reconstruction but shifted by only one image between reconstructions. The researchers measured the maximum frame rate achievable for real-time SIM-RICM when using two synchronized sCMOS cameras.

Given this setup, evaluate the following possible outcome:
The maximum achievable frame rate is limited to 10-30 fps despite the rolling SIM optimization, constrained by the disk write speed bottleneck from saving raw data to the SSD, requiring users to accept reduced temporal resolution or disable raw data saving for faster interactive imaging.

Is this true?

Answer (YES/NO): NO